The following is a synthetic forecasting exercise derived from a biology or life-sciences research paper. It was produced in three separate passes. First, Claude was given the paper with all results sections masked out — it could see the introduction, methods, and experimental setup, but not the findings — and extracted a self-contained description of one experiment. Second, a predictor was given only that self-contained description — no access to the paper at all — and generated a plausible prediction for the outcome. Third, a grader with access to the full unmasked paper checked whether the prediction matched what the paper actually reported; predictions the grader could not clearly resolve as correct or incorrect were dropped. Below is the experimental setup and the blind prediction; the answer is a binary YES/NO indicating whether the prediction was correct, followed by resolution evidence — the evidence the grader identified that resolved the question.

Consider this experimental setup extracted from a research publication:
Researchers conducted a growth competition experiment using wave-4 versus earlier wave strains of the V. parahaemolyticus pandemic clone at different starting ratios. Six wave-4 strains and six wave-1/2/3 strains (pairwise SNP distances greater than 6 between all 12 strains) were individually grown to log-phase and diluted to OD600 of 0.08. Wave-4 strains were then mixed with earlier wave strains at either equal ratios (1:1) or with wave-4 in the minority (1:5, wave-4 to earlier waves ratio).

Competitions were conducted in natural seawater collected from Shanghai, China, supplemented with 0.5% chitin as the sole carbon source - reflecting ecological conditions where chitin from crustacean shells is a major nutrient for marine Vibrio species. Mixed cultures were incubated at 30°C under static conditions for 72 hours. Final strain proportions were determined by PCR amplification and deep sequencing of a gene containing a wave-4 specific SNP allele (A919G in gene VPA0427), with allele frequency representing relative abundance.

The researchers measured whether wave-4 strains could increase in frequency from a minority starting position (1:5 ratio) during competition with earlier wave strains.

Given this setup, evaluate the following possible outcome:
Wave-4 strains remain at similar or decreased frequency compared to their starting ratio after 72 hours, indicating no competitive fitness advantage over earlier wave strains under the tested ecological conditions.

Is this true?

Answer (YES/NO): NO